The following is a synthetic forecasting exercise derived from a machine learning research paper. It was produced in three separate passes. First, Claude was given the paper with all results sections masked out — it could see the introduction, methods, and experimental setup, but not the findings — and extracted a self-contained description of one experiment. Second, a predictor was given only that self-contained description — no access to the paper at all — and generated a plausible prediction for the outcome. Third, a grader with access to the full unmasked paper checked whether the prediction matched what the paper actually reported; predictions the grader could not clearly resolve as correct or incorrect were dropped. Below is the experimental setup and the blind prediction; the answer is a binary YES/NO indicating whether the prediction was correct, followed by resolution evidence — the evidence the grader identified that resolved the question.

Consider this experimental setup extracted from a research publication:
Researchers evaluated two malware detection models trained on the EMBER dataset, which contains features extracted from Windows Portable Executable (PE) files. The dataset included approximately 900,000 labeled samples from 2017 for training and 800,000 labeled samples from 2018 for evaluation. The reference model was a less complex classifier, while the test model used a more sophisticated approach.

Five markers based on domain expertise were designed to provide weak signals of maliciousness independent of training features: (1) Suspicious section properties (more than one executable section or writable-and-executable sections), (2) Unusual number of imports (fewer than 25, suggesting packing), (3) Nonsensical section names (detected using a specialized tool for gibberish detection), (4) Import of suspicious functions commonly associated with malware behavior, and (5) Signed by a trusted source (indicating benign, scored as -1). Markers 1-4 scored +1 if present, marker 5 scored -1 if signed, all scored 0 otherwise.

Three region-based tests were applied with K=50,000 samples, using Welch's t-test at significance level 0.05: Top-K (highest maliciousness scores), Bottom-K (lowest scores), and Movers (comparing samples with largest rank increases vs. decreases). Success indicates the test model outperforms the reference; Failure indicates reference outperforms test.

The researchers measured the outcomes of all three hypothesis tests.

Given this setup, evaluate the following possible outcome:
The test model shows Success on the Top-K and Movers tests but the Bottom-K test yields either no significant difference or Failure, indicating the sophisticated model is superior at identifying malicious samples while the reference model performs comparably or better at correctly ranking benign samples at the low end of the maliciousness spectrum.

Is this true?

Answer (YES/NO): NO